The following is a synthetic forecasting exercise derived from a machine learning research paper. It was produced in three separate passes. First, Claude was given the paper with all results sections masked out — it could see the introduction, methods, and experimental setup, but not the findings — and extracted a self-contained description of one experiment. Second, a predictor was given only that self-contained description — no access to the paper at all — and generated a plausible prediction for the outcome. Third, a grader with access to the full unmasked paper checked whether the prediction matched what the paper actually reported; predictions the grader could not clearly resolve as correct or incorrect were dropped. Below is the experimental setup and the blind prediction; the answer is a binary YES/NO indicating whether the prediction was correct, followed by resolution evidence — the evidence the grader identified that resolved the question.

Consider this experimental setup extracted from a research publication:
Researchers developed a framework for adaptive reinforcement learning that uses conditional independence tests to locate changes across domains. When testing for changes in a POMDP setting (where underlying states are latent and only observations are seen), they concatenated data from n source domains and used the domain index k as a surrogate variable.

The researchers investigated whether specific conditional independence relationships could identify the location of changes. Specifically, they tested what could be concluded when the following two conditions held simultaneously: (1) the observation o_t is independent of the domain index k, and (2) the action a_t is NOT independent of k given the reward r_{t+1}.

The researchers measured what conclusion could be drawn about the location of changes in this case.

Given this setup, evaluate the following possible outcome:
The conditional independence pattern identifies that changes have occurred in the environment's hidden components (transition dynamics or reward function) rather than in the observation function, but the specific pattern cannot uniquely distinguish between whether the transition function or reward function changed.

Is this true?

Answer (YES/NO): NO